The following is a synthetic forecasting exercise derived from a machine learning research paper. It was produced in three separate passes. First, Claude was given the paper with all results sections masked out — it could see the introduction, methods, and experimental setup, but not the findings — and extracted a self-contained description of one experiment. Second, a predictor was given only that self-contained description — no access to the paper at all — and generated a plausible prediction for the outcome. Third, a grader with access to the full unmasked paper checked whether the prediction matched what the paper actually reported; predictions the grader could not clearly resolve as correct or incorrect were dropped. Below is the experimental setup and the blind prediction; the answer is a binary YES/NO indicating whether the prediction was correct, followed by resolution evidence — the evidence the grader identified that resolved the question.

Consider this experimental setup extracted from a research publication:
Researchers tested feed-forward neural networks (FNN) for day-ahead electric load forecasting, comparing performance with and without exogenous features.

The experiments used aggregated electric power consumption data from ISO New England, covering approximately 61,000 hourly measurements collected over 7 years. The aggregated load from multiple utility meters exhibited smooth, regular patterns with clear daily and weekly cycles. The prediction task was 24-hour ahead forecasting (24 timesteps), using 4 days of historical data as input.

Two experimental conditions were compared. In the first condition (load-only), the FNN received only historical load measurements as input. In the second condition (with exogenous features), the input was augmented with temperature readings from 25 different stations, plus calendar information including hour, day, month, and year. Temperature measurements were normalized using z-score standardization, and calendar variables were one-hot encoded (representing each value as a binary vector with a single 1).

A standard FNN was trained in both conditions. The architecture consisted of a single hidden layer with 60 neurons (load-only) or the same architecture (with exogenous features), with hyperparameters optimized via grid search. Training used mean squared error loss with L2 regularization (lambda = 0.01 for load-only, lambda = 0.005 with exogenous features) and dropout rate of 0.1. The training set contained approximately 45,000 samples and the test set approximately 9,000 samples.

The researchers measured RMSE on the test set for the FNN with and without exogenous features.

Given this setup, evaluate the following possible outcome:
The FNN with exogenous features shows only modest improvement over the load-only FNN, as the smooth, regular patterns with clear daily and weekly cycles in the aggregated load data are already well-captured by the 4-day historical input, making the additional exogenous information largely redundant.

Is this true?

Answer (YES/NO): NO